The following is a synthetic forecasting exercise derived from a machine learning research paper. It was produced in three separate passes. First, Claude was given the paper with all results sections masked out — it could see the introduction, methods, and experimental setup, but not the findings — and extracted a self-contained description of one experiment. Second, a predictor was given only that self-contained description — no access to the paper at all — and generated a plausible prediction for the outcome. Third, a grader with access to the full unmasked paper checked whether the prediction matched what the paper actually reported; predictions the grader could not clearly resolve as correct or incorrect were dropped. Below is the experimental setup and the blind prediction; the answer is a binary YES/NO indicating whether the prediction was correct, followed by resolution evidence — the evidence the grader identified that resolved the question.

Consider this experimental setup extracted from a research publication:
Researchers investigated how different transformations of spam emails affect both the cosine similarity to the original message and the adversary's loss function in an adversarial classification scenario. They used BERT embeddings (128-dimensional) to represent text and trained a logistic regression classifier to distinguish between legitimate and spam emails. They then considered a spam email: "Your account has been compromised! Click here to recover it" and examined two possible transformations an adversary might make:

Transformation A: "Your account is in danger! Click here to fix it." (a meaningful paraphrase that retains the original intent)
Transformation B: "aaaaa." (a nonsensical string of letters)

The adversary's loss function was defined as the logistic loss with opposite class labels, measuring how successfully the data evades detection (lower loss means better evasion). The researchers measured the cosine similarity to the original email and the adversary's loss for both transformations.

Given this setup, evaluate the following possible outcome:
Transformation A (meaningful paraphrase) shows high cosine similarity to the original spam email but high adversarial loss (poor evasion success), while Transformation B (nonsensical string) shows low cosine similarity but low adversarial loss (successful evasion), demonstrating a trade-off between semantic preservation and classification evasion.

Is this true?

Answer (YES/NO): YES